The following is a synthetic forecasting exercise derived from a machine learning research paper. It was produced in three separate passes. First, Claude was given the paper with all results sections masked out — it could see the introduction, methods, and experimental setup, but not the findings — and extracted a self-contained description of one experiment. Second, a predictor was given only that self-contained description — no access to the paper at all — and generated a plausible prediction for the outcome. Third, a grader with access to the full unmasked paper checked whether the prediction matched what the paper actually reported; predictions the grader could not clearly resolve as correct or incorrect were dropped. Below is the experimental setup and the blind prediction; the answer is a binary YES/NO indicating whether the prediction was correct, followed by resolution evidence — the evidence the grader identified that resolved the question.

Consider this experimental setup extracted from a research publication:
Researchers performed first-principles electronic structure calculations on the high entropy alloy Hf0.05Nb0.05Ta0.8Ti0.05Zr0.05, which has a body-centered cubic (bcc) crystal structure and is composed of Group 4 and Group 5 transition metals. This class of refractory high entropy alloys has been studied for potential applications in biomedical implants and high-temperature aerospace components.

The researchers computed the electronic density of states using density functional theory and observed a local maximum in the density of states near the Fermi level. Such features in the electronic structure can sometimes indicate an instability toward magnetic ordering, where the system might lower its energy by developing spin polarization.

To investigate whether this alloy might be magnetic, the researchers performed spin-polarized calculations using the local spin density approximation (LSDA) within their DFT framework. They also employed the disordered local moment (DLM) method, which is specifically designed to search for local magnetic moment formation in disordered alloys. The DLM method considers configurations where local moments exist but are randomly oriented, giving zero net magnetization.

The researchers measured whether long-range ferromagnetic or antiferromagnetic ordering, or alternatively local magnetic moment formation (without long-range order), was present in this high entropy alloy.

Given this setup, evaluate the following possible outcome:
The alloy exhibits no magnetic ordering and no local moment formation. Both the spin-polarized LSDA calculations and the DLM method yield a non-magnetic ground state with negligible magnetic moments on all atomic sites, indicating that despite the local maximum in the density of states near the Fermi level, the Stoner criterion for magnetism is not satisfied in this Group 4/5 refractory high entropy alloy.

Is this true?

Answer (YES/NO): YES